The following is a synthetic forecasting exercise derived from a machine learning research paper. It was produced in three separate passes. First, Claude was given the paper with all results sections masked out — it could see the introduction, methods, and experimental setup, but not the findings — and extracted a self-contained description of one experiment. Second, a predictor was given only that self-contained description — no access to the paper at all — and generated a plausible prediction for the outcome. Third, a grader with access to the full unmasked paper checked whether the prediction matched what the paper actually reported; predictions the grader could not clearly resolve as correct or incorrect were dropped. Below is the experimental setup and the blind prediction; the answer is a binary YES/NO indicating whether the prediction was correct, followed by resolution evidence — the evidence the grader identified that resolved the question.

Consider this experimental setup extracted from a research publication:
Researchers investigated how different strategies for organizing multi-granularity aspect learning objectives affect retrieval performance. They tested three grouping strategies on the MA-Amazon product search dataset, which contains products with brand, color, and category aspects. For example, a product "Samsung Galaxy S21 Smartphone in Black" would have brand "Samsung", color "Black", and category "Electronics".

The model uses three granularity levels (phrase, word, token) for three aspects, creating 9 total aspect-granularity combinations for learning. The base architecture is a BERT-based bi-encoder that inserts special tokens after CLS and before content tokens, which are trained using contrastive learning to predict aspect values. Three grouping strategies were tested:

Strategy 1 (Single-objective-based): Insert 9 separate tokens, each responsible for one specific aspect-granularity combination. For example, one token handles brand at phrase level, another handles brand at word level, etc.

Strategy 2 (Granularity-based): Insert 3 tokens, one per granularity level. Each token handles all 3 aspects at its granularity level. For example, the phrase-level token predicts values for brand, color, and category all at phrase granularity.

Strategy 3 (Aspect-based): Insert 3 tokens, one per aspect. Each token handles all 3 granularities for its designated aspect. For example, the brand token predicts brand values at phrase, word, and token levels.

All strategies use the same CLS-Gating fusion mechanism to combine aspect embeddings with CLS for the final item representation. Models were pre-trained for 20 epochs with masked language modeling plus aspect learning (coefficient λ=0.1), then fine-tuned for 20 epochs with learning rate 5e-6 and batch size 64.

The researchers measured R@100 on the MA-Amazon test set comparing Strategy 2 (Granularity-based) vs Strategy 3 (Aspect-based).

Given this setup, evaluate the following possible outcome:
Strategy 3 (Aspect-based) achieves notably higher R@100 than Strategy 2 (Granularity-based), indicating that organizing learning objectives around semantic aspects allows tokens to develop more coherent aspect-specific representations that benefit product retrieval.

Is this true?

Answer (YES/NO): NO